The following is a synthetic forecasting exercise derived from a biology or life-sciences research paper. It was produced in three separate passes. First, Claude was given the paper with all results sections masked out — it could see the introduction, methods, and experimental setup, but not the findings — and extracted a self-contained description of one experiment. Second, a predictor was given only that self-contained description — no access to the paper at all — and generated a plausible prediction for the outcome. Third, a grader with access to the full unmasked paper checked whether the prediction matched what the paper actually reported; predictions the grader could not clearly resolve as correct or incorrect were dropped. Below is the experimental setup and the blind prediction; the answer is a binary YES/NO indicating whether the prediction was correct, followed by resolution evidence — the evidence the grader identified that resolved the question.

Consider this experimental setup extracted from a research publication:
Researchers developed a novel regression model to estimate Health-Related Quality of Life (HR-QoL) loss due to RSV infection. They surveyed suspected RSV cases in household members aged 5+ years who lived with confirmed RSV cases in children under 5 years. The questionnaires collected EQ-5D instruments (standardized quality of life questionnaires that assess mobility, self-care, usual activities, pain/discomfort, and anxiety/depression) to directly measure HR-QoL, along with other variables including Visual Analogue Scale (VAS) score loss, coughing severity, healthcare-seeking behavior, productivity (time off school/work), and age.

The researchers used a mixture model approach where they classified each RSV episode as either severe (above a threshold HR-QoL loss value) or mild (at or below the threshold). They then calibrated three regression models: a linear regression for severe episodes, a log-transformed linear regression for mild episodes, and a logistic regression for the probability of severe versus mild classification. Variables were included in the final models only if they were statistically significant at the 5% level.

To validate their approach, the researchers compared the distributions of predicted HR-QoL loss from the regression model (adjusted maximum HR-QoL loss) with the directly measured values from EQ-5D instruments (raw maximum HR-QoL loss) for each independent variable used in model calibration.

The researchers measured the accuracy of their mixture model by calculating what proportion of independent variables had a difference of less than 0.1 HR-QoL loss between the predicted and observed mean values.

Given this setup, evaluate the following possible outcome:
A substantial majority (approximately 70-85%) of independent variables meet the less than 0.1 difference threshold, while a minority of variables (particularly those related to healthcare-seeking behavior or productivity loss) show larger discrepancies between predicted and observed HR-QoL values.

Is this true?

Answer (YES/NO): NO